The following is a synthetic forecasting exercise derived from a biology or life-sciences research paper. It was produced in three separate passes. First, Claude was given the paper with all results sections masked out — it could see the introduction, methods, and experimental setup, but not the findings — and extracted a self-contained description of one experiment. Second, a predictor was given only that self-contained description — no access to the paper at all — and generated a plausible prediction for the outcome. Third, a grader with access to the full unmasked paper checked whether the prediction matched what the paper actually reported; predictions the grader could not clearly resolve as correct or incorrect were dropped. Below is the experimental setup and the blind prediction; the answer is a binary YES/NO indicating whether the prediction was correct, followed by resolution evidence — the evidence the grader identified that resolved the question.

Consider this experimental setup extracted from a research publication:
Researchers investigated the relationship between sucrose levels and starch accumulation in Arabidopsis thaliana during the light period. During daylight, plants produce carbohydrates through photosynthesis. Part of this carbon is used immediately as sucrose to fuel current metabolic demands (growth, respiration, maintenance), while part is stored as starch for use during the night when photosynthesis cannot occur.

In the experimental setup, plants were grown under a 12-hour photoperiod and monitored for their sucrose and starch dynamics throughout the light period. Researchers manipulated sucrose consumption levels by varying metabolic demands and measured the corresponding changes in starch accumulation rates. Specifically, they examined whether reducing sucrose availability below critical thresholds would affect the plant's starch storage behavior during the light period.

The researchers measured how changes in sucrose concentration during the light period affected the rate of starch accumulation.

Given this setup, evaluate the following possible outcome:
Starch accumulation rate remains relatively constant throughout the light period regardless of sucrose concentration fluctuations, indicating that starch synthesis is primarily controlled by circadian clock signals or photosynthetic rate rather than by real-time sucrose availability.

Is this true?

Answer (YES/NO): NO